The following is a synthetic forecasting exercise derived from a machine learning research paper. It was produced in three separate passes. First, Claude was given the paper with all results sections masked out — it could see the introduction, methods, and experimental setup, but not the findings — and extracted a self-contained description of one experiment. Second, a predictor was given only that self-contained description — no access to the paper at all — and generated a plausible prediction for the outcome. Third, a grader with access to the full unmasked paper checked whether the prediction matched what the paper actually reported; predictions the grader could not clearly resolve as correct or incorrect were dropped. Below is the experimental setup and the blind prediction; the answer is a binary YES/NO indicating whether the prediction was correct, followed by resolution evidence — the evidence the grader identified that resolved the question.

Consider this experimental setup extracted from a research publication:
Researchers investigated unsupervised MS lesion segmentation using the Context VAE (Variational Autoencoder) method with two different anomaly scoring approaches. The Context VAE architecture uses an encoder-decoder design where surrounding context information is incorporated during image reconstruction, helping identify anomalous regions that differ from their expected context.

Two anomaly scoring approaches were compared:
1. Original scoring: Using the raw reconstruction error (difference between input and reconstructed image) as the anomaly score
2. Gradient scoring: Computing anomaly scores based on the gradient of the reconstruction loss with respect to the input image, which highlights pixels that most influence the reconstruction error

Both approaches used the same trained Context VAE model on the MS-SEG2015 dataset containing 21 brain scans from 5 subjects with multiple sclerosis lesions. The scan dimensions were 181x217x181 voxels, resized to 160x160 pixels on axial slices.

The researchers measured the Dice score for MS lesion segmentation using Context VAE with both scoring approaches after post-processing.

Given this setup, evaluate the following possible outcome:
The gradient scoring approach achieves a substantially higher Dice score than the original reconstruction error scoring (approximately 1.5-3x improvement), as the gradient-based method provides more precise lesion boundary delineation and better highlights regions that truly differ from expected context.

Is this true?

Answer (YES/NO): NO